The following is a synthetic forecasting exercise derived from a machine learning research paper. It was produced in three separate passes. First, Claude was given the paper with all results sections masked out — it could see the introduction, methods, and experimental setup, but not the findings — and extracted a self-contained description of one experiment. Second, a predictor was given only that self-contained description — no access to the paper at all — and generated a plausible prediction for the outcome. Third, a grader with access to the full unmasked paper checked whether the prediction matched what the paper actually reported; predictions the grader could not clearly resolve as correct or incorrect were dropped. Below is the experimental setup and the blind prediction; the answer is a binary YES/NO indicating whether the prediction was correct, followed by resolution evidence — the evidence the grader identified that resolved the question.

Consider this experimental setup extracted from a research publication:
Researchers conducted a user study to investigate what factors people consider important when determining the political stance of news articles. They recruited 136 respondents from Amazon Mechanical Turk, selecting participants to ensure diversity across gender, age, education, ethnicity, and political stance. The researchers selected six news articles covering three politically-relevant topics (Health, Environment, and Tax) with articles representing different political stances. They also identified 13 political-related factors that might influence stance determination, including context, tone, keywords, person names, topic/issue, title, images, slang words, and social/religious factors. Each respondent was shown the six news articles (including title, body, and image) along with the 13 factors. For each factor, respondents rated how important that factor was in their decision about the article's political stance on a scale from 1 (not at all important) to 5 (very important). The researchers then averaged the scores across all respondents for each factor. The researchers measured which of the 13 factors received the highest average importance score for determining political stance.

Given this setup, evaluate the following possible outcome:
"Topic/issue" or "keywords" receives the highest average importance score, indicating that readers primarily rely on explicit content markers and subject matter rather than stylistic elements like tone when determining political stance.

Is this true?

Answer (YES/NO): NO